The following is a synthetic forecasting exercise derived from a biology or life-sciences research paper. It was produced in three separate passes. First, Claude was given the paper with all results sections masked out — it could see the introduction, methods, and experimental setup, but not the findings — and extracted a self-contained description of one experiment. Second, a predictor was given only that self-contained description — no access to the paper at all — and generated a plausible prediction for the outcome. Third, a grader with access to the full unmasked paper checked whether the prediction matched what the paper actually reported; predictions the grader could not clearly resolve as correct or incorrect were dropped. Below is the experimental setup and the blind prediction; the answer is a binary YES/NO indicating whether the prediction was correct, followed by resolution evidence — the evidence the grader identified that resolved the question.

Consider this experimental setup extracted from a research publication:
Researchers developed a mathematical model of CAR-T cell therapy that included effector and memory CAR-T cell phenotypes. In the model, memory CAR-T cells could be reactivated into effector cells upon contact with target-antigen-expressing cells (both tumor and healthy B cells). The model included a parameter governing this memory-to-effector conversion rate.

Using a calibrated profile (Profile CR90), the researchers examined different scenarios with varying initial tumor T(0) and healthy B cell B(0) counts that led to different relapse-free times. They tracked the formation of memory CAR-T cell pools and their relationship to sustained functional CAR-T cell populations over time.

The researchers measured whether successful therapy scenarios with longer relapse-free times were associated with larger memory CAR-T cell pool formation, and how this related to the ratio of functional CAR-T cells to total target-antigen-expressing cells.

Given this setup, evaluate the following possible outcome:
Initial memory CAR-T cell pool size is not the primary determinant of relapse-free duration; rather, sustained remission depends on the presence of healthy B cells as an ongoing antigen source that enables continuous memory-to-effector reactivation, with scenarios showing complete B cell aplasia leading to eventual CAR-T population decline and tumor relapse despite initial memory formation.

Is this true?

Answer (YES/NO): NO